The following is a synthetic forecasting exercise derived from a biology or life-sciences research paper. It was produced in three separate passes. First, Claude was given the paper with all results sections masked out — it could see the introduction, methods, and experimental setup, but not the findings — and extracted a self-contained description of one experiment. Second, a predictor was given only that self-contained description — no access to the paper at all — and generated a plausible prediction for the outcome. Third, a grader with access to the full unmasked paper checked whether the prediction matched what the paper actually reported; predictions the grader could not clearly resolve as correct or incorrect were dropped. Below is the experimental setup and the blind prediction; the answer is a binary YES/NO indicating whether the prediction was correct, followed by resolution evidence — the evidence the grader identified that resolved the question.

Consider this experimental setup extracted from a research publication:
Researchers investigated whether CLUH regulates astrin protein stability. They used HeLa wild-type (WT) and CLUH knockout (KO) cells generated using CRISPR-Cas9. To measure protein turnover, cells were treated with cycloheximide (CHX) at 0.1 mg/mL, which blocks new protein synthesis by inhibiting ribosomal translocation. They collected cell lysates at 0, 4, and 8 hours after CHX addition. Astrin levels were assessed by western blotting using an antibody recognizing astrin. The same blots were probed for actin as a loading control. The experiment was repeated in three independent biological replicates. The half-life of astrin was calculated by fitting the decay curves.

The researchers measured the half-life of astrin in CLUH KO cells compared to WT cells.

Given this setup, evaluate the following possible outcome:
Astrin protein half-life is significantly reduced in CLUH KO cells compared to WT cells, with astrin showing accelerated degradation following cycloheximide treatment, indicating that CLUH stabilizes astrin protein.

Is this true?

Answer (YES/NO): YES